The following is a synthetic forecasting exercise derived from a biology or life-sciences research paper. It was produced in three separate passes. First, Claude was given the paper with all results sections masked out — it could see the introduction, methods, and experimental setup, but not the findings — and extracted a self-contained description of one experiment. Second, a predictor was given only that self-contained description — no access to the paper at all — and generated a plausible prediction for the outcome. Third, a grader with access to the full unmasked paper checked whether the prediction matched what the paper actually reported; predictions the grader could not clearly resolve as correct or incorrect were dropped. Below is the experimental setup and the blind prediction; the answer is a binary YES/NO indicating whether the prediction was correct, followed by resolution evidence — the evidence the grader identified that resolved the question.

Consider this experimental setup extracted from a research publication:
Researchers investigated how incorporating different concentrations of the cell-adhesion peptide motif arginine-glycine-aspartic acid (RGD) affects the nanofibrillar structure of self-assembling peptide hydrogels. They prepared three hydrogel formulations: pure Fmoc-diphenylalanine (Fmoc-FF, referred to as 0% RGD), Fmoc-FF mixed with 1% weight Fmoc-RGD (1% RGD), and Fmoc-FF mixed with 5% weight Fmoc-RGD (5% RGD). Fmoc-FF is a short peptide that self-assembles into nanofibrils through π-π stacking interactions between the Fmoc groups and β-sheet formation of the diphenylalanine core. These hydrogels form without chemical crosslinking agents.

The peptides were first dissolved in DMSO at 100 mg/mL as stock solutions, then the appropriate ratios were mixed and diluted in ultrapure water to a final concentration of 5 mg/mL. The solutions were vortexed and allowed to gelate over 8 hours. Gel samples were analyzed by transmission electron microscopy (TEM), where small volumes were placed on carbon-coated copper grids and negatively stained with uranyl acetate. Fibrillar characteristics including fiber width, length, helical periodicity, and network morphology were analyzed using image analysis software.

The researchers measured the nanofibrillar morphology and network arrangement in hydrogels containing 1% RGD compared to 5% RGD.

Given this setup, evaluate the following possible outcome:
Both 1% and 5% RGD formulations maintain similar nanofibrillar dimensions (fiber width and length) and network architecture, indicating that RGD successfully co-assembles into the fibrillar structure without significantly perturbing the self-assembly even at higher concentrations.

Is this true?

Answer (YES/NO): NO